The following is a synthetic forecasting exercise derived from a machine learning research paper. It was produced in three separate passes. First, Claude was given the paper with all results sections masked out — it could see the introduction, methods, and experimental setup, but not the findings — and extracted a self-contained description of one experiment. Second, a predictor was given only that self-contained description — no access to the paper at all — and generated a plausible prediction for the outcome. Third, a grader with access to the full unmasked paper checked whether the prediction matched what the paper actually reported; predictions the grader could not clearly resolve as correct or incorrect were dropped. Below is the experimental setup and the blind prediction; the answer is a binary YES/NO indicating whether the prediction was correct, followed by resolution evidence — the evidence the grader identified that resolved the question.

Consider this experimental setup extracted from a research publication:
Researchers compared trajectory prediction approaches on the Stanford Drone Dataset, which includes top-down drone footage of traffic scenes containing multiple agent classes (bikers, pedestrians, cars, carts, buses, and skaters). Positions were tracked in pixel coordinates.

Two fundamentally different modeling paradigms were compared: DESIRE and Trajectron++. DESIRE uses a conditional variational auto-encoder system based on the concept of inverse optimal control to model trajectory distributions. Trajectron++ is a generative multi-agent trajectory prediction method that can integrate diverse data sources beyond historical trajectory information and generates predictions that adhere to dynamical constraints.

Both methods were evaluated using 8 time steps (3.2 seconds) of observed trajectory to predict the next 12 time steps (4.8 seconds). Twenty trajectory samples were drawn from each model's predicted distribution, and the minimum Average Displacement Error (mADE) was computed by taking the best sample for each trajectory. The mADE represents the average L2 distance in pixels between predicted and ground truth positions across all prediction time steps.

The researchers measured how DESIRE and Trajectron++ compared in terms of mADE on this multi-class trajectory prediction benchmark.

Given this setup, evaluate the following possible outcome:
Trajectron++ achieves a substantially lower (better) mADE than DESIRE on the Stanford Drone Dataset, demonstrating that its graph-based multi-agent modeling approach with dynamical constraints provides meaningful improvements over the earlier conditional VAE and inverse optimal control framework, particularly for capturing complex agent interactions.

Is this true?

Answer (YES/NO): NO